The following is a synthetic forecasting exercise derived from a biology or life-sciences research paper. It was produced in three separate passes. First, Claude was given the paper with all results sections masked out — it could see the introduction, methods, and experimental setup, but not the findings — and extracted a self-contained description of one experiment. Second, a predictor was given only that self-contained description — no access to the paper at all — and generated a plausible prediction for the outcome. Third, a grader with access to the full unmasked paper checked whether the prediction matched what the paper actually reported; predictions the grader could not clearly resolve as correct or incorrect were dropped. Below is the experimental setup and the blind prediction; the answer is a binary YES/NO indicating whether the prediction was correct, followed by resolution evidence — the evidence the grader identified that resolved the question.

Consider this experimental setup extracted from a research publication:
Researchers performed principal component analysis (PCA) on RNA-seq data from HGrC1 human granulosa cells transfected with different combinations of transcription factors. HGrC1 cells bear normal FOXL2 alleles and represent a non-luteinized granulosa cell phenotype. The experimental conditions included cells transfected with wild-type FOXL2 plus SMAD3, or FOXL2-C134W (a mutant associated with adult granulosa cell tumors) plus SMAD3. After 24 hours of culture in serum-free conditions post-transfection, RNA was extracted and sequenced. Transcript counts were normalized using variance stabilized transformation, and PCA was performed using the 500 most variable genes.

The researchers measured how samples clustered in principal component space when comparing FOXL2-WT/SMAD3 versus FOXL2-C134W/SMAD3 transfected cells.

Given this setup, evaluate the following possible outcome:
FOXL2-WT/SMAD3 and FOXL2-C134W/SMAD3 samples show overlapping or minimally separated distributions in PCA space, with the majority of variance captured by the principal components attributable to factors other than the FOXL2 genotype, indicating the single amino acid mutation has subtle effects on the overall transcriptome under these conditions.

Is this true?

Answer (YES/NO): NO